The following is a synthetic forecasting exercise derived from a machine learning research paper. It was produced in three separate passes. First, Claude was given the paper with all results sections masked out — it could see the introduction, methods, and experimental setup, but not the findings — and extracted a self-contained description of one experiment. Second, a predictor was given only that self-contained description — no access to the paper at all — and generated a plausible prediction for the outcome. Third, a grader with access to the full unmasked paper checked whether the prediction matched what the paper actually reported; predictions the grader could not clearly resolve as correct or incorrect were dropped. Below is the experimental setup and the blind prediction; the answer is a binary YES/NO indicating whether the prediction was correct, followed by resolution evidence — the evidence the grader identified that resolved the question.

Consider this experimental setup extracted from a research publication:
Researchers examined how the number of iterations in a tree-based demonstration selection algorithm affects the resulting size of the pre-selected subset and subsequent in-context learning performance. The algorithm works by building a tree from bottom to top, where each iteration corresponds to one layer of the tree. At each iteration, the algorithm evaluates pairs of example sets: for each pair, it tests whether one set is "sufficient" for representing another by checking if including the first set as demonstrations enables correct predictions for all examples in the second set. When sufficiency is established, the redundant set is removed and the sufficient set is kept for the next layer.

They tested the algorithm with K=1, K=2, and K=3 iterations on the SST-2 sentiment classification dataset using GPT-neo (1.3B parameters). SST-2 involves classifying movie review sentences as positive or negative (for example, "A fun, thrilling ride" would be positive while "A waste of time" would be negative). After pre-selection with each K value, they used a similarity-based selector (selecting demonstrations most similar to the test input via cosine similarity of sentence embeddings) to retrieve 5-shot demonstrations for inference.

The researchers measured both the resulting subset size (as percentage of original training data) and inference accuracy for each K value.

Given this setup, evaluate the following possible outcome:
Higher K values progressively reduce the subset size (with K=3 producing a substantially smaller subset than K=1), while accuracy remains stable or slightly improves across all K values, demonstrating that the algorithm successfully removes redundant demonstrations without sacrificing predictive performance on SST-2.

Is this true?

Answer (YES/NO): NO